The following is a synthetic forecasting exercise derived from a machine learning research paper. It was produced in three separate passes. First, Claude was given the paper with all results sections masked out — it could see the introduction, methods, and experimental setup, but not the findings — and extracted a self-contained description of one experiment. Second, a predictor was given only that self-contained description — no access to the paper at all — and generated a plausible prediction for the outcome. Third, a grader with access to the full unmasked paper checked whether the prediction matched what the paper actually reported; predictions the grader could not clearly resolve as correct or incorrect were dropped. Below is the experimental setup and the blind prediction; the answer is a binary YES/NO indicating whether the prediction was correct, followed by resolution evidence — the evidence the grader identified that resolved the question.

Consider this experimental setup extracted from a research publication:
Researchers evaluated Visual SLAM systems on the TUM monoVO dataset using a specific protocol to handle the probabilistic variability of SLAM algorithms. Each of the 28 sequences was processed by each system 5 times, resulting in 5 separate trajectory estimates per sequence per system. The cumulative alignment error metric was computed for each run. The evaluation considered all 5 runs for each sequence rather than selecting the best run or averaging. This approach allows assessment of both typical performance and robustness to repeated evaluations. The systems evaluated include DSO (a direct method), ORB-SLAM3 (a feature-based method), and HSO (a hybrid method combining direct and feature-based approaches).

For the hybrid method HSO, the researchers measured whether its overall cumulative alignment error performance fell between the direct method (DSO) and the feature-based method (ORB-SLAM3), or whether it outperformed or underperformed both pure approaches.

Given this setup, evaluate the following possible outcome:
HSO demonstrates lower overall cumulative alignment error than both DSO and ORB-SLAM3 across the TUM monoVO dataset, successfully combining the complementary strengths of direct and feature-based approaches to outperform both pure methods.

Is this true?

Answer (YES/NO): NO